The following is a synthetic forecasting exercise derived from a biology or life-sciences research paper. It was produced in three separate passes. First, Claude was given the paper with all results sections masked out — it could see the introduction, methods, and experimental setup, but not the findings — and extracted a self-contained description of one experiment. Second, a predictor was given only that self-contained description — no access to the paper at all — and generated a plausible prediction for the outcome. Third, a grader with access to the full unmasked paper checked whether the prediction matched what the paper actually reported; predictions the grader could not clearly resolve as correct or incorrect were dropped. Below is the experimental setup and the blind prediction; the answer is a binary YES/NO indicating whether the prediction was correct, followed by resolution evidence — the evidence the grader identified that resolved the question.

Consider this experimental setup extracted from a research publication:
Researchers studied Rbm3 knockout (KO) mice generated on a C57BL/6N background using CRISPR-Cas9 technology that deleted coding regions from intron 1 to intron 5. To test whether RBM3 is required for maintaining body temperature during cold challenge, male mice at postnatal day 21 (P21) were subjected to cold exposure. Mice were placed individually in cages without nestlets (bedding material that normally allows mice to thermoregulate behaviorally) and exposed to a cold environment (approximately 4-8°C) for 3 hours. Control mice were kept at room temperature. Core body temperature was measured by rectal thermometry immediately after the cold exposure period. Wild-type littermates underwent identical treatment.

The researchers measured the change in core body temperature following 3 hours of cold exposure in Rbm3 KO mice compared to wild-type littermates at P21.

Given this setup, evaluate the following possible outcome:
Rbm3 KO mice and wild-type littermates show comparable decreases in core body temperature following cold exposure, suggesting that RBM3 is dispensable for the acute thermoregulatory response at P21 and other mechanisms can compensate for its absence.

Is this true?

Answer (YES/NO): NO